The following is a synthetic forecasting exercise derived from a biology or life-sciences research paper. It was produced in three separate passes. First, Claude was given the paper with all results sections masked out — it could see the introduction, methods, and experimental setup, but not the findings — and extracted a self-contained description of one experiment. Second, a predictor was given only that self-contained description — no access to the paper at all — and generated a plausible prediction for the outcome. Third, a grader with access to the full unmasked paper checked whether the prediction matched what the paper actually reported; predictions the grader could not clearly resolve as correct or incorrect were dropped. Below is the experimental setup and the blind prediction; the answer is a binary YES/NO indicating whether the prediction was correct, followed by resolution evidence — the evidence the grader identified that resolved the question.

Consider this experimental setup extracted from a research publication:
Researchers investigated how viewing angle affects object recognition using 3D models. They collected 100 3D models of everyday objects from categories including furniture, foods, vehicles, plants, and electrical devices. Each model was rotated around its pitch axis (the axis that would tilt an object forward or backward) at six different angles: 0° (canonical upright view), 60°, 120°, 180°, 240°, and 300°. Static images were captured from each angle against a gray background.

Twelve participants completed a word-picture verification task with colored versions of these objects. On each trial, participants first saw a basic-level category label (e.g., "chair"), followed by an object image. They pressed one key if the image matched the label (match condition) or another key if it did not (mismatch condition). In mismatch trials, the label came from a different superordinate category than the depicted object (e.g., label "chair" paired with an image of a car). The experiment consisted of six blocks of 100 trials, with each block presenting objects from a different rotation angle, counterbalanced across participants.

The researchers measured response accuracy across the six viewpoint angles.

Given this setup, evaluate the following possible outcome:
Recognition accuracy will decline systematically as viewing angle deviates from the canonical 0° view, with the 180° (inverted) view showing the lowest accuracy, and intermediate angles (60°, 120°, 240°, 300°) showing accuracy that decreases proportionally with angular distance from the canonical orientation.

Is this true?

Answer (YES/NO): NO